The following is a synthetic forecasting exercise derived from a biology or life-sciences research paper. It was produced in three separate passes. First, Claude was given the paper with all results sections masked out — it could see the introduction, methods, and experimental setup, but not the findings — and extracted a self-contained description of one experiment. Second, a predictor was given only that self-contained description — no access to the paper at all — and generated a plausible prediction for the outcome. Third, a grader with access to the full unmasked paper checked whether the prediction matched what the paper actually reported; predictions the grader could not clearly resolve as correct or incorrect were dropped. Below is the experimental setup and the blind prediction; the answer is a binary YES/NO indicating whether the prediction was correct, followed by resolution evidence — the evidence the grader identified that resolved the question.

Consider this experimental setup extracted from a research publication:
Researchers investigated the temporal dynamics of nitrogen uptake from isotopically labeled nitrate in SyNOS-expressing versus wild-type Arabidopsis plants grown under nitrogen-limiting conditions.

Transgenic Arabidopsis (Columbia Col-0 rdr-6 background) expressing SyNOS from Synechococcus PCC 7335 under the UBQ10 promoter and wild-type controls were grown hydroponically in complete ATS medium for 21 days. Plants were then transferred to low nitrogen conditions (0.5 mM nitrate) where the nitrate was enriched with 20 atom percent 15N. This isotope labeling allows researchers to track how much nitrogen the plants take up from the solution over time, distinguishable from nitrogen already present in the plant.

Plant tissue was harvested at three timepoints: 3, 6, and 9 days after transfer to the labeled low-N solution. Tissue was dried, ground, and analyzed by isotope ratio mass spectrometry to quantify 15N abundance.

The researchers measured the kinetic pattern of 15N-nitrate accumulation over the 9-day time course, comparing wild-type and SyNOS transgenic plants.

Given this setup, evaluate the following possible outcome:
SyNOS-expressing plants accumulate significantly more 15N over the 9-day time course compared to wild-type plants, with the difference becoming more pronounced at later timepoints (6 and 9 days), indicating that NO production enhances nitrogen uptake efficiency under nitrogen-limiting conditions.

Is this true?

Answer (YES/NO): NO